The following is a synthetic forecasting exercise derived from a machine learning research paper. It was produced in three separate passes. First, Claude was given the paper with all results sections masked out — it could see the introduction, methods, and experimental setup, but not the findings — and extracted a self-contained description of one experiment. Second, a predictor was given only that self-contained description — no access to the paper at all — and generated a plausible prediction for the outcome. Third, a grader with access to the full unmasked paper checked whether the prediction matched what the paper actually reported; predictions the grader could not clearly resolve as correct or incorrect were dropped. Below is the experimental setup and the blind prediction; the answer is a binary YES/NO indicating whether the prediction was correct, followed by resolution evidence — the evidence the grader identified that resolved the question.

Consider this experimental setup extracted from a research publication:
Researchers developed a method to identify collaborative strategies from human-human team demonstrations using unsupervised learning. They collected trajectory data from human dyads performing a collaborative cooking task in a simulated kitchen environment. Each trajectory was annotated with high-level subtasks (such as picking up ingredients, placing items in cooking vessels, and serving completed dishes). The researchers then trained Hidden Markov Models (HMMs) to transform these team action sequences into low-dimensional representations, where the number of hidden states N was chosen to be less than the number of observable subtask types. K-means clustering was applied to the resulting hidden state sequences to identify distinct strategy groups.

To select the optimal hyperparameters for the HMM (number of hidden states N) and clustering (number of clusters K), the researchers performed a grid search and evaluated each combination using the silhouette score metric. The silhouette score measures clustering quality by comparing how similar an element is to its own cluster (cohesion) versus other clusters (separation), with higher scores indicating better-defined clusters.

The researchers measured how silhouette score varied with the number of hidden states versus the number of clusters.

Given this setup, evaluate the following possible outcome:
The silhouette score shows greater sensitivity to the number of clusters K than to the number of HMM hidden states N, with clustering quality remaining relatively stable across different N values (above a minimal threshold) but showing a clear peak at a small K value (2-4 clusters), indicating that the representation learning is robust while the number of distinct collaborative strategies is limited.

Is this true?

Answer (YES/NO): NO